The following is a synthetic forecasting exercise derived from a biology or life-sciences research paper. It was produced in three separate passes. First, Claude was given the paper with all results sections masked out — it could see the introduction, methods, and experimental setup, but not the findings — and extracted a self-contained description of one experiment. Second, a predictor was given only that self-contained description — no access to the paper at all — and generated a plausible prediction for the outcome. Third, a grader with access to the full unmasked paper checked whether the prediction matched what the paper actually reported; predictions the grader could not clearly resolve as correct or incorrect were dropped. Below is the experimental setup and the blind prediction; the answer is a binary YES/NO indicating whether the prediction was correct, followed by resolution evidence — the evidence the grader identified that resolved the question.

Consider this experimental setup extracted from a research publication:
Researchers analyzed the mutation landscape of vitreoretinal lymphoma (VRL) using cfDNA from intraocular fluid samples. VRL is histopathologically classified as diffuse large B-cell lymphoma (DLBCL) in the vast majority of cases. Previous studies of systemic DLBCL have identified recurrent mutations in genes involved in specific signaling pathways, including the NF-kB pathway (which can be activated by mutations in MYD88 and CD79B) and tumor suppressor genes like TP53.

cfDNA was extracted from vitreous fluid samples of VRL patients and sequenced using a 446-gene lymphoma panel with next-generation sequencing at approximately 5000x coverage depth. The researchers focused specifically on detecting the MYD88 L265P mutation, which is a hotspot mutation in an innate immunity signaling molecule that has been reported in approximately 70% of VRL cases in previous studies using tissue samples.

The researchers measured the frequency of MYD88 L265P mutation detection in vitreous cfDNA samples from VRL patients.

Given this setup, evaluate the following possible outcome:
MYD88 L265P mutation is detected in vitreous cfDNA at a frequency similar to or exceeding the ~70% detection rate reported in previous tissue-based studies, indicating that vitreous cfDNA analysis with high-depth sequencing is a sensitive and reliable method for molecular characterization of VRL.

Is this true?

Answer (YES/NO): YES